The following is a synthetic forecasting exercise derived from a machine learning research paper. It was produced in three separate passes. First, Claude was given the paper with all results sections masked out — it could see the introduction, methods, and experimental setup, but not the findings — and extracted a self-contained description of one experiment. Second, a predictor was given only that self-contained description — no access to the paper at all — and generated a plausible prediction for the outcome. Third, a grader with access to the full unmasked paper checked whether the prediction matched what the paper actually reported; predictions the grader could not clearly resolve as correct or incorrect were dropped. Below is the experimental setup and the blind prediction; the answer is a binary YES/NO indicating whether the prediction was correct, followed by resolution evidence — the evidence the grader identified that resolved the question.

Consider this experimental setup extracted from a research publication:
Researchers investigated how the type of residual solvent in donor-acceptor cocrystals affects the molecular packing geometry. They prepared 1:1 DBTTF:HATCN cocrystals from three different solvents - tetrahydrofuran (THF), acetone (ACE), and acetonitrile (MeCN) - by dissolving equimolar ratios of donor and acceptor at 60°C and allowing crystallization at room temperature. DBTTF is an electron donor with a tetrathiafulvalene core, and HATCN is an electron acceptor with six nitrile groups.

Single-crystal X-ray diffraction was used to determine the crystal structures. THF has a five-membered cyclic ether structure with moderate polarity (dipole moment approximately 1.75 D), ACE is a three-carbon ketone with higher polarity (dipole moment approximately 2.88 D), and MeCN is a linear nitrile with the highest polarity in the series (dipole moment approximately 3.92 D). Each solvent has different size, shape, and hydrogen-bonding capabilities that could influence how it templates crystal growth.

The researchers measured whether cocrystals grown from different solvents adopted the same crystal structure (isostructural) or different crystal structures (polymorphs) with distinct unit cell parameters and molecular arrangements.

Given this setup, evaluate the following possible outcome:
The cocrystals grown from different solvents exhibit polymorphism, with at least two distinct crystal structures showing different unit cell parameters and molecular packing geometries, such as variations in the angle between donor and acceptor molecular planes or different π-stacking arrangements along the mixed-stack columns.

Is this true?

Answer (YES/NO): NO